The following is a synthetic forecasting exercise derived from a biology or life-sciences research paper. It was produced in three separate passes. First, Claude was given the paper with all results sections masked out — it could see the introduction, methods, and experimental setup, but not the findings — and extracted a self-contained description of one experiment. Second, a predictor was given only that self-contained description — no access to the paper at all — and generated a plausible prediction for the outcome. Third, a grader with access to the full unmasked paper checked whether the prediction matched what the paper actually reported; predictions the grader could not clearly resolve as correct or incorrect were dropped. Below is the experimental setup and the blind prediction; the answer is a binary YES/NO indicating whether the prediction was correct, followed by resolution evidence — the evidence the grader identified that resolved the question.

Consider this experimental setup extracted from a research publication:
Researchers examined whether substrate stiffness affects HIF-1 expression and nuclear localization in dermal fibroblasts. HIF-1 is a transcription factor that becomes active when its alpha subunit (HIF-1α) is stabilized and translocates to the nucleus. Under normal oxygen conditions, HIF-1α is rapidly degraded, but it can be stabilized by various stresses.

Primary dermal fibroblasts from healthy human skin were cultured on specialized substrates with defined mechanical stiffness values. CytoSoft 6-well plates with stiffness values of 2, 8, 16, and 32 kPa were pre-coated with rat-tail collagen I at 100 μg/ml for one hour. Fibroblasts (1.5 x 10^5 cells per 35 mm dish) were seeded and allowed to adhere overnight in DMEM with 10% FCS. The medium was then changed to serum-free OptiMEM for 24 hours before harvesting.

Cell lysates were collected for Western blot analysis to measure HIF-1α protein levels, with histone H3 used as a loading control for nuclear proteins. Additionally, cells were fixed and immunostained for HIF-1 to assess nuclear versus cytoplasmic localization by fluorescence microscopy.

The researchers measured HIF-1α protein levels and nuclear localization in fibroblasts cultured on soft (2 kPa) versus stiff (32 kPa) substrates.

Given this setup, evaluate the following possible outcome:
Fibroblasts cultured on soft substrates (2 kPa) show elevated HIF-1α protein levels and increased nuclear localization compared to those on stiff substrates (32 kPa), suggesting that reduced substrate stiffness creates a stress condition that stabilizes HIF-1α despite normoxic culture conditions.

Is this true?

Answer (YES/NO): NO